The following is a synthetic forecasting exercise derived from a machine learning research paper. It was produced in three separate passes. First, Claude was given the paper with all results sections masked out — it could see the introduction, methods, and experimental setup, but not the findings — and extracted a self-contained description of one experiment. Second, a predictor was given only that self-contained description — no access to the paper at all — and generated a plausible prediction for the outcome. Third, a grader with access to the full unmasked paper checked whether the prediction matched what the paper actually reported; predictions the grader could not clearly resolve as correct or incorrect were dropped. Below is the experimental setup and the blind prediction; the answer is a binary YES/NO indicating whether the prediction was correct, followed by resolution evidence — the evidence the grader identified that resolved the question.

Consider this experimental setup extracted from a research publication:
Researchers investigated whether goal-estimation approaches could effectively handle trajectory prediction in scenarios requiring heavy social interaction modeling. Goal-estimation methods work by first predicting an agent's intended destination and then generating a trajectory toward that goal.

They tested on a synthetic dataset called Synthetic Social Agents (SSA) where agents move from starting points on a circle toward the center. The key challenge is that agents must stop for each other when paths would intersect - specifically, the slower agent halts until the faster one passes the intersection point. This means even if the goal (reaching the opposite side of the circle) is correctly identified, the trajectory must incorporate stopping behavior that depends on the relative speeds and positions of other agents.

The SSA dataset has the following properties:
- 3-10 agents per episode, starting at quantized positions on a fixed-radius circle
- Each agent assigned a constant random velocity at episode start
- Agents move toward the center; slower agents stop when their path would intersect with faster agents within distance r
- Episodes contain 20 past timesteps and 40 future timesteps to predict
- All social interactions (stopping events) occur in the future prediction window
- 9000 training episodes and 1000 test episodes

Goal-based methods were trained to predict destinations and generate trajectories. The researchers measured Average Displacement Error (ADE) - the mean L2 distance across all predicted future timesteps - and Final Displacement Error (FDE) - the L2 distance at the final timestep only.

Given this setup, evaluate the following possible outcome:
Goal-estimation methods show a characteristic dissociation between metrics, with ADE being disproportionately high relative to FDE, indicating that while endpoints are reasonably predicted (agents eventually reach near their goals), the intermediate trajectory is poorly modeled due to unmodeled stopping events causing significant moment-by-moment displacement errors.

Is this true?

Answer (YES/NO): NO